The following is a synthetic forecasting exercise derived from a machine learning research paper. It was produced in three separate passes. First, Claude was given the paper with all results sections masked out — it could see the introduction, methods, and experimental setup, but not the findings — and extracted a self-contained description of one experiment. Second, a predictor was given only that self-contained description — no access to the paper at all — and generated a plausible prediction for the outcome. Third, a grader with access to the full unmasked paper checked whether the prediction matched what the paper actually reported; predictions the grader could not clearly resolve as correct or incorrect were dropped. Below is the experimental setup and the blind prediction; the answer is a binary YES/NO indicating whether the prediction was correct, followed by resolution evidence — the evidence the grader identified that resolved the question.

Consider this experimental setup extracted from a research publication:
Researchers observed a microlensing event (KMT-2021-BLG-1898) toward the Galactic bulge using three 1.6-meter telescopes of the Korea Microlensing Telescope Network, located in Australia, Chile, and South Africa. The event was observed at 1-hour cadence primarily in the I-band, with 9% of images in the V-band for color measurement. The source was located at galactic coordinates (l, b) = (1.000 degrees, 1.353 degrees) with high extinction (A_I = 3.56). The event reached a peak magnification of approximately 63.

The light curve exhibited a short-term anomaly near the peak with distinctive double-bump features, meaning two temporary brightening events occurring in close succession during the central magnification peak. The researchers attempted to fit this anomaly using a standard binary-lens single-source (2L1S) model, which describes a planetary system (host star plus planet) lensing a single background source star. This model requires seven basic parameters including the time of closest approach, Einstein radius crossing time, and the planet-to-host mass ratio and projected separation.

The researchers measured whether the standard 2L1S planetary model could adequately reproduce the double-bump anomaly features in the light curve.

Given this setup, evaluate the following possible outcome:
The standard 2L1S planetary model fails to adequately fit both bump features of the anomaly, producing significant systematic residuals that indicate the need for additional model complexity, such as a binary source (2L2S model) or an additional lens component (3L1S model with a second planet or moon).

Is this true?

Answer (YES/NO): YES